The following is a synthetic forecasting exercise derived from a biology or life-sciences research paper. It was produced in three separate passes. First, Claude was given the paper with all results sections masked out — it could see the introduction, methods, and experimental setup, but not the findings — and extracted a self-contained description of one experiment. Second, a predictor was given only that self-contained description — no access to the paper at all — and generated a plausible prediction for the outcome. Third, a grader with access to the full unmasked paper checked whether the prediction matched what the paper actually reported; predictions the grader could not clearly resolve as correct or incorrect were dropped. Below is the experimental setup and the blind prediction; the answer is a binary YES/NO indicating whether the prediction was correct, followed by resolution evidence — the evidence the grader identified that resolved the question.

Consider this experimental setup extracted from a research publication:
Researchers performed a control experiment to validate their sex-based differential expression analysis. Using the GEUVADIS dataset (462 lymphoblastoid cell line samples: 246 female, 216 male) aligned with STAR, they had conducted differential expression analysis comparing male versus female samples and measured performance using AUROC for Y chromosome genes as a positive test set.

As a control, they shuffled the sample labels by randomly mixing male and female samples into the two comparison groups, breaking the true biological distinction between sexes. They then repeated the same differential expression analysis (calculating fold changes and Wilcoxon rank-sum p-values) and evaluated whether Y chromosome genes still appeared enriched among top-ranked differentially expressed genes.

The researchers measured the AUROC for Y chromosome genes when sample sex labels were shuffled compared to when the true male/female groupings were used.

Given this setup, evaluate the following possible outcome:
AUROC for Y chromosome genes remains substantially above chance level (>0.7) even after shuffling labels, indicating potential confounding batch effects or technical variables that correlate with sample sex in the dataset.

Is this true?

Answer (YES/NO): NO